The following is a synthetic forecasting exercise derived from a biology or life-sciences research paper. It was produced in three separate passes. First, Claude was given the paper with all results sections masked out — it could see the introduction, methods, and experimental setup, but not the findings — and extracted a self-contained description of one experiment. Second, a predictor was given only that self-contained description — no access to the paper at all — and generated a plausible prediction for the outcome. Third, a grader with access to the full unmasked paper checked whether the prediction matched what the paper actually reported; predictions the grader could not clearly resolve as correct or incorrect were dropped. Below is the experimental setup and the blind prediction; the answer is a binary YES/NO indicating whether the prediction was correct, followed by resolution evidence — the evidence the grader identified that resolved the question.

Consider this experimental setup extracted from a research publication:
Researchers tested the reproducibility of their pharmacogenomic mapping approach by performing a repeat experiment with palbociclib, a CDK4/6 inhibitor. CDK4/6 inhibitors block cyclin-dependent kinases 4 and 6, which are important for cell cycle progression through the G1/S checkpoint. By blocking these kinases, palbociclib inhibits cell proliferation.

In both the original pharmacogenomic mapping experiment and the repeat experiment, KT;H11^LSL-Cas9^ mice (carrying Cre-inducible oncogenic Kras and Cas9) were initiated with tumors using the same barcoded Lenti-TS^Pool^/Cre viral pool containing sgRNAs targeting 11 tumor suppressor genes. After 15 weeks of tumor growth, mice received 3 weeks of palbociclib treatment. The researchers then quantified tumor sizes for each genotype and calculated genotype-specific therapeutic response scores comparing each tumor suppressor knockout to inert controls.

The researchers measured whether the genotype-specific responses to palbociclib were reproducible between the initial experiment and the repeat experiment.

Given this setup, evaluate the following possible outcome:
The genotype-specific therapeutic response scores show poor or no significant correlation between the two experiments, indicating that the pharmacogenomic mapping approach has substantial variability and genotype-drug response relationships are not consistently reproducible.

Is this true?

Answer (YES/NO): NO